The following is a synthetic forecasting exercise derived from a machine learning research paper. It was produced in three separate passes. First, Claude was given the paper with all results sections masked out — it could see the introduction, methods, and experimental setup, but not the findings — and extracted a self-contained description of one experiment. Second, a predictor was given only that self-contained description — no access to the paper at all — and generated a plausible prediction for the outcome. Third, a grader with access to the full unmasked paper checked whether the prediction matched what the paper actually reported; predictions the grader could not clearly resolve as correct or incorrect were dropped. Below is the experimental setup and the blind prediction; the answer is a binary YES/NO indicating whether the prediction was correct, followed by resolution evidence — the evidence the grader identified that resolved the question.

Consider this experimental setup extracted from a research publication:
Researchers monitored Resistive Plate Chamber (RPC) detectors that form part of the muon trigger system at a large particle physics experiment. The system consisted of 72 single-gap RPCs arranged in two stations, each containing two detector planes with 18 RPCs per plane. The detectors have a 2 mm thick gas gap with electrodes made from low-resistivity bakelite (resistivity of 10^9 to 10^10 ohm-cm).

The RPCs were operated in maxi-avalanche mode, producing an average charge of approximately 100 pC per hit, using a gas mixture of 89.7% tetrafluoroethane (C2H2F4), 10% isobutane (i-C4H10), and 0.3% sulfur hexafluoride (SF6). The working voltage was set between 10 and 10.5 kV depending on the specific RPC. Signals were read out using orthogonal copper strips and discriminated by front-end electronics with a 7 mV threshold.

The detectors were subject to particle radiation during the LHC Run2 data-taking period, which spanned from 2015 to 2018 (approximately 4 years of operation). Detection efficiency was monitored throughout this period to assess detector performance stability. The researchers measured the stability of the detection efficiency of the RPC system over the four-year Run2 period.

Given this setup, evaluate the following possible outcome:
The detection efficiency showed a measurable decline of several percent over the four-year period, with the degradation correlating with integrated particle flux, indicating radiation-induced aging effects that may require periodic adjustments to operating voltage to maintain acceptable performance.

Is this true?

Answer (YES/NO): NO